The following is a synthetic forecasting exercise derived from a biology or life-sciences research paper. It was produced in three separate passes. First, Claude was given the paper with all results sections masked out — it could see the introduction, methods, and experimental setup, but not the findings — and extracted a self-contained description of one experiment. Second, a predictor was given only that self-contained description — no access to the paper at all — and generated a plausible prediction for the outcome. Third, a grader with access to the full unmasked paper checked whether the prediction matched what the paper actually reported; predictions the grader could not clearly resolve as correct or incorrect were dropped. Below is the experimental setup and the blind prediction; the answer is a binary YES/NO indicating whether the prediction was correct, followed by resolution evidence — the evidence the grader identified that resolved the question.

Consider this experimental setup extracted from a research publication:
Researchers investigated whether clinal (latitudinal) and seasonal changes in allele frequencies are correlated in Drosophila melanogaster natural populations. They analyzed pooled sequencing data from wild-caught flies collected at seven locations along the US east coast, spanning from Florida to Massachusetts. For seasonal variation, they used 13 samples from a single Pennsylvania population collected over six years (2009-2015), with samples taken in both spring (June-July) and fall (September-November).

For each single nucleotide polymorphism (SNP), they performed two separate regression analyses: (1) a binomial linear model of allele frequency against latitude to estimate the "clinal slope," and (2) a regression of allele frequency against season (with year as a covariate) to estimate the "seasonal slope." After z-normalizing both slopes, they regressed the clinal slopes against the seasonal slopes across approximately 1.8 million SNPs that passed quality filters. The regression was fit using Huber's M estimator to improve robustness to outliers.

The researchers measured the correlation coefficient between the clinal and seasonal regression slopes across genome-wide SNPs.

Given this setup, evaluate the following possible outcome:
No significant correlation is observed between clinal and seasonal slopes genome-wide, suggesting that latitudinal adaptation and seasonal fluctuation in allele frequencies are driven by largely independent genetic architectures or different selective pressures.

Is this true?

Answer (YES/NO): NO